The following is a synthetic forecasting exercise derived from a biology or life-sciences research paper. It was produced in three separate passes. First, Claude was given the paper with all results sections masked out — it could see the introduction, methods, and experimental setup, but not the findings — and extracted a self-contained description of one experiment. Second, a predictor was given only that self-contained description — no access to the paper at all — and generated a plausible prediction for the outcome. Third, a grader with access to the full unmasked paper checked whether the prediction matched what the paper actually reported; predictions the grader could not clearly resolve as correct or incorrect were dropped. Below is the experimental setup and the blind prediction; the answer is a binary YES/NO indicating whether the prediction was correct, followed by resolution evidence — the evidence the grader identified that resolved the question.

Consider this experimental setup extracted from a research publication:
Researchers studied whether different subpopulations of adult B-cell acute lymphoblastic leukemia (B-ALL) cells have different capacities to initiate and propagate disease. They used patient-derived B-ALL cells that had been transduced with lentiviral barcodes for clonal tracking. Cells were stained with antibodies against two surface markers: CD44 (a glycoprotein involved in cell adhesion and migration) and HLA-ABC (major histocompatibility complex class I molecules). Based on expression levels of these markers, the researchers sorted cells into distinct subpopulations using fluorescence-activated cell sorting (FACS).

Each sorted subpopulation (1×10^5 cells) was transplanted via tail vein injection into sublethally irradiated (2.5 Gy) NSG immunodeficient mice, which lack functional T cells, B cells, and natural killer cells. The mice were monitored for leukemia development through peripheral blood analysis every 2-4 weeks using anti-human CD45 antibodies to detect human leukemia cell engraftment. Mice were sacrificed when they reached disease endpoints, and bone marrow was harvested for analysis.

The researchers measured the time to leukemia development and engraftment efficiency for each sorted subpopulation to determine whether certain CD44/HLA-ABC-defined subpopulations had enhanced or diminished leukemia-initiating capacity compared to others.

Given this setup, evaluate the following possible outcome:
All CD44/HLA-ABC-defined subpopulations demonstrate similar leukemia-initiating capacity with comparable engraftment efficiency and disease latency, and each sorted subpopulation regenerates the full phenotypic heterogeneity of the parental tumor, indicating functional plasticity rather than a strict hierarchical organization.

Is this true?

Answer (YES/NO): NO